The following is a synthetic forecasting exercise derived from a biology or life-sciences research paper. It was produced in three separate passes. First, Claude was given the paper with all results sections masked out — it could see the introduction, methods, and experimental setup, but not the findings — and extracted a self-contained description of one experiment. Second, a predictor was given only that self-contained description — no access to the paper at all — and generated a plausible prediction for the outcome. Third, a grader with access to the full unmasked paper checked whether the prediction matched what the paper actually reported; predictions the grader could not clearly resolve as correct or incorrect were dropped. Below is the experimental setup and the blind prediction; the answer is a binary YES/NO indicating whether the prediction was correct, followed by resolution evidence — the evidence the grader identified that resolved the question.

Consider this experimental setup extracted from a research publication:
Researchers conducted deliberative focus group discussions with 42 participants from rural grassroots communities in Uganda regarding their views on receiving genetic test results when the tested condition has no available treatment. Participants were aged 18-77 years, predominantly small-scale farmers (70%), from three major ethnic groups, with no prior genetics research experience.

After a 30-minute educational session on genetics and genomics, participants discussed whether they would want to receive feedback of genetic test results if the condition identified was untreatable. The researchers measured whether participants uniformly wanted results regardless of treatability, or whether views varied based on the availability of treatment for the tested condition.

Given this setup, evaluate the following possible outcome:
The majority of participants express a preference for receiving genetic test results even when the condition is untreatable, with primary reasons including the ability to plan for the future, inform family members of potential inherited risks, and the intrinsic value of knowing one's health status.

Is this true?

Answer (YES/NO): YES